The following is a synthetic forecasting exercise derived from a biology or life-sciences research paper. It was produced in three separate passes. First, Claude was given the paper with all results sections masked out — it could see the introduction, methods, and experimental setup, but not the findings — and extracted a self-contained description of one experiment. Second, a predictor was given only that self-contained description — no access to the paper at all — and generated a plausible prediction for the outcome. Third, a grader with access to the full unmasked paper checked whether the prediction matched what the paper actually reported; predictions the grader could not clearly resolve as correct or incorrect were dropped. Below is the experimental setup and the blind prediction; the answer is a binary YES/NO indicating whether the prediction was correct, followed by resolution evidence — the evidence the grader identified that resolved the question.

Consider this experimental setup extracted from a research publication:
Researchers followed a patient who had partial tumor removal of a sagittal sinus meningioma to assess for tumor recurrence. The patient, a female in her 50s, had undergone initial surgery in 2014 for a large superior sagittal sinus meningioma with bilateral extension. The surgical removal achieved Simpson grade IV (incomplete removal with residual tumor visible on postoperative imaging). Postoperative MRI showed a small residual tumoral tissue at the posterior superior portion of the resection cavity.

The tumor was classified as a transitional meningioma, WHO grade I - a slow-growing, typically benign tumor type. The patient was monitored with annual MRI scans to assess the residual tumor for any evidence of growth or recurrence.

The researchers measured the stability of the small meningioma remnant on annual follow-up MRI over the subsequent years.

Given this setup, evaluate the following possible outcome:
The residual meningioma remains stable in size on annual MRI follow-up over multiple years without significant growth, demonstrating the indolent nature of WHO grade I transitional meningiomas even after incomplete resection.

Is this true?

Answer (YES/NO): NO